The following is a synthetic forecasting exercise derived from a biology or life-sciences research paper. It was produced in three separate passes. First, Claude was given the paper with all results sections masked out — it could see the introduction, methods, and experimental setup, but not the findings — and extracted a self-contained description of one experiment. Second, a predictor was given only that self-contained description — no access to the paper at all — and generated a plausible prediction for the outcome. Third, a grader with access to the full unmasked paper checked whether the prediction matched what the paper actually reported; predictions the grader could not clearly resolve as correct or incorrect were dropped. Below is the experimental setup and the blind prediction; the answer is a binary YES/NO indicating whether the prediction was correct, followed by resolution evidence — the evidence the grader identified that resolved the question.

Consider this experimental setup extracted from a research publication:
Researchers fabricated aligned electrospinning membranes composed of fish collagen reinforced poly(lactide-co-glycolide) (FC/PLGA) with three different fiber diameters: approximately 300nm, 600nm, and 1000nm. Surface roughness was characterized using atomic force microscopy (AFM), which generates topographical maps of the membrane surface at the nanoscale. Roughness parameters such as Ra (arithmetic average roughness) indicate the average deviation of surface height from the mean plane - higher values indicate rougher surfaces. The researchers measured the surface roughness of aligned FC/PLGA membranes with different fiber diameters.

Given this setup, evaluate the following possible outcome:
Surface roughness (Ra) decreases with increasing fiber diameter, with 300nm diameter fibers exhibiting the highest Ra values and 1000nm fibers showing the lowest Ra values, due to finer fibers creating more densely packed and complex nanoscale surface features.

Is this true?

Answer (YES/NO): NO